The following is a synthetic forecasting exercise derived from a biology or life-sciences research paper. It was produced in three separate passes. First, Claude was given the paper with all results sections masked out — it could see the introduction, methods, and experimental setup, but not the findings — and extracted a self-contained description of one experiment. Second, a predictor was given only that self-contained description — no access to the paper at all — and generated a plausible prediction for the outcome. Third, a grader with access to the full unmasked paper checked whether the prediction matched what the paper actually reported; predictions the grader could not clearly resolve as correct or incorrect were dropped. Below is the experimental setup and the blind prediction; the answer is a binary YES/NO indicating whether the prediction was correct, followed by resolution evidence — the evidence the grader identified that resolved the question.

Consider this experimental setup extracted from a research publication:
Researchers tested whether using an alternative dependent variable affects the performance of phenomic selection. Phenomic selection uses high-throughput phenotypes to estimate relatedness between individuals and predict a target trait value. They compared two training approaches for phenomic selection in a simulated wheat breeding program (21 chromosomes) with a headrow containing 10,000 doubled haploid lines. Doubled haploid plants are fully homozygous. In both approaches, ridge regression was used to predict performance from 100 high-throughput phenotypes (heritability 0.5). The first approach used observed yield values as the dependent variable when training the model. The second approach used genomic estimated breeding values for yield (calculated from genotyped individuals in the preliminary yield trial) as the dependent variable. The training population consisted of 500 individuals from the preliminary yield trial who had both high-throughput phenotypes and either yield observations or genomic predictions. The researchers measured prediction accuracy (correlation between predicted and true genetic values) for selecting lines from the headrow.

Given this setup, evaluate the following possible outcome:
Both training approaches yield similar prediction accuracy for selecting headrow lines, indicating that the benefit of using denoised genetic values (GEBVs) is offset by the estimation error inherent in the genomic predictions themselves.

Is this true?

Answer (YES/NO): NO